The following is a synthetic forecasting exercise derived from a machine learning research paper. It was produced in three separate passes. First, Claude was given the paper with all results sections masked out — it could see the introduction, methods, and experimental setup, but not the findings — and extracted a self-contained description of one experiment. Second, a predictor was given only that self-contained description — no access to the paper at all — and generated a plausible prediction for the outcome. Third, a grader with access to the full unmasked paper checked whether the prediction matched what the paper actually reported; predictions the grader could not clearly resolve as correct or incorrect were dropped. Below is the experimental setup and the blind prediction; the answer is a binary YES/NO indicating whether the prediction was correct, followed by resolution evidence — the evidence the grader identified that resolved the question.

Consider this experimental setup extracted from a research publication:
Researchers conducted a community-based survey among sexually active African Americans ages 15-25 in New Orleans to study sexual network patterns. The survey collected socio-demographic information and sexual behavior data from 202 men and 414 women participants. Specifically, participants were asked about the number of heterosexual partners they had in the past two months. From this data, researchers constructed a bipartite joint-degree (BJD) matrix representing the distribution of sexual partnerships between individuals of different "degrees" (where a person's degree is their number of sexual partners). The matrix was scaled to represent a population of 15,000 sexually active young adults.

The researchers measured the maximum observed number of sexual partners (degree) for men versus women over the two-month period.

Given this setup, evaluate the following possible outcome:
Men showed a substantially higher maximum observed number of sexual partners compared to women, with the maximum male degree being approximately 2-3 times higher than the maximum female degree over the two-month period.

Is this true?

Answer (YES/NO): NO